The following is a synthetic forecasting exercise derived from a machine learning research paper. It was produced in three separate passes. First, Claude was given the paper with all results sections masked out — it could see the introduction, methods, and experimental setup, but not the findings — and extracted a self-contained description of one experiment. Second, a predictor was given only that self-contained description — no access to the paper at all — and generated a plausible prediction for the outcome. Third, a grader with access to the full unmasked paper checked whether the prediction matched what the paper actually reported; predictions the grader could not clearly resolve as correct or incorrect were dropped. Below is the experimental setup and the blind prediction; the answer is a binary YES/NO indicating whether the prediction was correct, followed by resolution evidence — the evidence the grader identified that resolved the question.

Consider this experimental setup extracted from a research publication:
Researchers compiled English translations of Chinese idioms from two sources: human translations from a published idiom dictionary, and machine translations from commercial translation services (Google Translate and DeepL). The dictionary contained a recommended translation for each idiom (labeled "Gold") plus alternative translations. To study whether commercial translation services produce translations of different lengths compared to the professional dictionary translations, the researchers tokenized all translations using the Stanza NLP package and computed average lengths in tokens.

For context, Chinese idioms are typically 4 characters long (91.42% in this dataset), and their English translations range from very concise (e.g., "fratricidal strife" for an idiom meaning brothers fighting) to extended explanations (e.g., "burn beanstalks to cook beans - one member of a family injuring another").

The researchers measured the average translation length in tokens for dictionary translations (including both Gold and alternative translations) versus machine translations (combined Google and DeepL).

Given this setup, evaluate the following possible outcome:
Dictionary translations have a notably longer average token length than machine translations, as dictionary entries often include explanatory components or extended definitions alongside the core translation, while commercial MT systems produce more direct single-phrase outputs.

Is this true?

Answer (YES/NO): YES